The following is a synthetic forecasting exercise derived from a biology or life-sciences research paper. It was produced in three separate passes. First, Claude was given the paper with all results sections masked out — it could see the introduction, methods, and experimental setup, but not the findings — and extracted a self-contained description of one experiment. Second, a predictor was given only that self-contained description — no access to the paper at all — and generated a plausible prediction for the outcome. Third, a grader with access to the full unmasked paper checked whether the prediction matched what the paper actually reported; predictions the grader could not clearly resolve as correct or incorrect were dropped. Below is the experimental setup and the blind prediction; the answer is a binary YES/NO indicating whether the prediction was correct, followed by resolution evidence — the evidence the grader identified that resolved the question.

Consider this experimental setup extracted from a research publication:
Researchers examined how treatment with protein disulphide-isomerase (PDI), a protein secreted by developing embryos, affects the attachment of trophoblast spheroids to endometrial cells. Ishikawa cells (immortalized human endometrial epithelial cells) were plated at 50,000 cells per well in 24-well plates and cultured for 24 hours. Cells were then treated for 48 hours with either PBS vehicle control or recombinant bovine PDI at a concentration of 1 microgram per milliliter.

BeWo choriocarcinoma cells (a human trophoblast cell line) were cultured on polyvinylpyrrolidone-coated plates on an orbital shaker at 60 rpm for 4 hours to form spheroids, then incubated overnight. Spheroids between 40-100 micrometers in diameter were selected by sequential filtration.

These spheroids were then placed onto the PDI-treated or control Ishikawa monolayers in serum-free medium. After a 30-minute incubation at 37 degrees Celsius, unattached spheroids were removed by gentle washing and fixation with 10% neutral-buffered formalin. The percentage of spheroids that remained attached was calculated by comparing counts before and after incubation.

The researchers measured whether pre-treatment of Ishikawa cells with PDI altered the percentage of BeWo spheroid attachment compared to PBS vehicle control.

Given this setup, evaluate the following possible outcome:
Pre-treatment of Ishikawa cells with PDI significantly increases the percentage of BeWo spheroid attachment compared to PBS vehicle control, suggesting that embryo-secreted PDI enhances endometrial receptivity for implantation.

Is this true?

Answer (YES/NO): NO